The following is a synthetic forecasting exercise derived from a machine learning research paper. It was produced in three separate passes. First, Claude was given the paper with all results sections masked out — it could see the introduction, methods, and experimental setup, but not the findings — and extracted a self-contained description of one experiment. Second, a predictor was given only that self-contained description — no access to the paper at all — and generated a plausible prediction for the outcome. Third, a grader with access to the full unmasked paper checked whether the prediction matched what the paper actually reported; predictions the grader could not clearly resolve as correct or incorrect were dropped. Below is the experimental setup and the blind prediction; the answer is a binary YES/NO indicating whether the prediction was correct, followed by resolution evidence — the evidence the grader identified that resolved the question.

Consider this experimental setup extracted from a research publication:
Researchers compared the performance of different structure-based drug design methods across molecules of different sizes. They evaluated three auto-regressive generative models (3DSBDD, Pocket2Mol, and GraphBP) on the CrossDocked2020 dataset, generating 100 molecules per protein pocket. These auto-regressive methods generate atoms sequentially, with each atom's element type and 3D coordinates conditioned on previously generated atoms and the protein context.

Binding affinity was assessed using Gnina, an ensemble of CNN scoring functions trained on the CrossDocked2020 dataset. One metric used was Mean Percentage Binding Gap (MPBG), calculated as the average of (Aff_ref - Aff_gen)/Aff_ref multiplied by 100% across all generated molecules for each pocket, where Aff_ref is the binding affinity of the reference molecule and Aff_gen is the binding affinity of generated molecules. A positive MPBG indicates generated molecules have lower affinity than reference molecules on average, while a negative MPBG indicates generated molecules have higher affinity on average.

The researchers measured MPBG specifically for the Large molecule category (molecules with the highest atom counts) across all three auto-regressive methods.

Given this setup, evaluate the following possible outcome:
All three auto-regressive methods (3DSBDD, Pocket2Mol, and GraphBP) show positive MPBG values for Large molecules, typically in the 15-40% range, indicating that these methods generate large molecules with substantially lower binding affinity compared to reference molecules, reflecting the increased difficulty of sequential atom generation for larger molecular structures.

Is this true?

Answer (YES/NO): NO